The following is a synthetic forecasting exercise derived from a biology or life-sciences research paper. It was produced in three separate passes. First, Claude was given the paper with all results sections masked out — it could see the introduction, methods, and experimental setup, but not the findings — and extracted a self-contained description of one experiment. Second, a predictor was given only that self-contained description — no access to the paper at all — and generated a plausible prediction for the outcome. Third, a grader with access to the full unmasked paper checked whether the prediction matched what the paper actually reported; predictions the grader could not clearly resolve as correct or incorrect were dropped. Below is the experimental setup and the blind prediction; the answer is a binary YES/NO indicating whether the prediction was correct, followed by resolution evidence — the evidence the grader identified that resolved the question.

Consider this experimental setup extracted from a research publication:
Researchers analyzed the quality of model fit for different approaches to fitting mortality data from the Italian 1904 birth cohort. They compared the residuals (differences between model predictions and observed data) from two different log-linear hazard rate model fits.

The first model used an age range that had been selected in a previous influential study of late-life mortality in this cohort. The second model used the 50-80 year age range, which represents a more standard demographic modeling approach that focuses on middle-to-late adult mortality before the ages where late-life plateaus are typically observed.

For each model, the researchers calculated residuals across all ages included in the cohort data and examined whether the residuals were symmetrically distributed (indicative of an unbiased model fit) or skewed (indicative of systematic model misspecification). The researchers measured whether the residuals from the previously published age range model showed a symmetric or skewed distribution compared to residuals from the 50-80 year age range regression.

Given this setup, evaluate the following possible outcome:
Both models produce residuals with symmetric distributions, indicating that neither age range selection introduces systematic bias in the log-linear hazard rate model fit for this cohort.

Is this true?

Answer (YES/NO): NO